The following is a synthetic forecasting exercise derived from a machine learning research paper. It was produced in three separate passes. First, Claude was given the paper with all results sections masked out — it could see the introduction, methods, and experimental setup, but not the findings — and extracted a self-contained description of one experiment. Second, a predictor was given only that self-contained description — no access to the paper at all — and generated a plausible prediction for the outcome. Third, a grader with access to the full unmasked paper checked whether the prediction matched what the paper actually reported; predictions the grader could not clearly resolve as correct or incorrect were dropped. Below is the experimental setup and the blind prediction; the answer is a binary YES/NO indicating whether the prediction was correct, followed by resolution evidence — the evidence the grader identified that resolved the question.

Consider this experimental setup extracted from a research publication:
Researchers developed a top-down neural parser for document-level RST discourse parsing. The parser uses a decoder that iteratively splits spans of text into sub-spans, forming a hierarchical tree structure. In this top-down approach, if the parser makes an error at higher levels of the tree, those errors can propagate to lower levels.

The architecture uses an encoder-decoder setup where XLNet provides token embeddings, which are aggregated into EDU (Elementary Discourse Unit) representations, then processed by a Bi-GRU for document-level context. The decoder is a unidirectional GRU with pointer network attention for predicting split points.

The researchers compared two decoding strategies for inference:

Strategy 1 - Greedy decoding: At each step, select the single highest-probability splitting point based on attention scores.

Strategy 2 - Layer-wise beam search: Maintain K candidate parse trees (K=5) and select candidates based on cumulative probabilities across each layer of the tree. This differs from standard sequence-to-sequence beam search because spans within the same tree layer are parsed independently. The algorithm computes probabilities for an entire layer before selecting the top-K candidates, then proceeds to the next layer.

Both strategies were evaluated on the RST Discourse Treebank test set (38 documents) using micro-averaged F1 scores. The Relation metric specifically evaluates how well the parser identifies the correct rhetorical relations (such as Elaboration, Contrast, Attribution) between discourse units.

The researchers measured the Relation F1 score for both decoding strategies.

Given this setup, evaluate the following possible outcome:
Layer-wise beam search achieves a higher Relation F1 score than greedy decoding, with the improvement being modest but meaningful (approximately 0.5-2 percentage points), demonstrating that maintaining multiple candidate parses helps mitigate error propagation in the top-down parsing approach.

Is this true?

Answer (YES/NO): NO